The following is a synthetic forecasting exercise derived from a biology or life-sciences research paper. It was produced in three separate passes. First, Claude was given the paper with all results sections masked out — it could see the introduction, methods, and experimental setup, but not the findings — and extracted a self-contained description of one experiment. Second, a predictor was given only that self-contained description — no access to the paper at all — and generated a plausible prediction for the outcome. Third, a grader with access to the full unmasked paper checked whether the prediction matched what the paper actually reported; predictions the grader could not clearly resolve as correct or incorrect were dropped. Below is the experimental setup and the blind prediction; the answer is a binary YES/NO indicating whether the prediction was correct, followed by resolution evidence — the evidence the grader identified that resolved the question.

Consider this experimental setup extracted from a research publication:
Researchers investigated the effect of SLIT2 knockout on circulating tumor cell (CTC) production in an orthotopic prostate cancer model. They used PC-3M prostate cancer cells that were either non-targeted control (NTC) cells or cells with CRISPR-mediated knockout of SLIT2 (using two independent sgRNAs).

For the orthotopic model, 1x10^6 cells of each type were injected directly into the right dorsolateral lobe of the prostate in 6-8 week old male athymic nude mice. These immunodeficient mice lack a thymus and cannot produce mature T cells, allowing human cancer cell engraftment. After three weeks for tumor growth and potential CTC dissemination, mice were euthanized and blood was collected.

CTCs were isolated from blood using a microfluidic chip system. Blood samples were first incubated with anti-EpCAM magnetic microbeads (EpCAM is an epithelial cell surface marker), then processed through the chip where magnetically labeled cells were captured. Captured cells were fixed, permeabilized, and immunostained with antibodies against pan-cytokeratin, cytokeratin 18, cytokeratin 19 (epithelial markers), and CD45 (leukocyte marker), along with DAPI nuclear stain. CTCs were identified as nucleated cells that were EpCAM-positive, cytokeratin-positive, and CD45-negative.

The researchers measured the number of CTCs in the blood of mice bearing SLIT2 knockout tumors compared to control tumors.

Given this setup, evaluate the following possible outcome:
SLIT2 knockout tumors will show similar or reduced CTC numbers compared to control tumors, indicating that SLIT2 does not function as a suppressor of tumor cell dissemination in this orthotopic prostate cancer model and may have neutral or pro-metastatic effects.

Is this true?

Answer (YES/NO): NO